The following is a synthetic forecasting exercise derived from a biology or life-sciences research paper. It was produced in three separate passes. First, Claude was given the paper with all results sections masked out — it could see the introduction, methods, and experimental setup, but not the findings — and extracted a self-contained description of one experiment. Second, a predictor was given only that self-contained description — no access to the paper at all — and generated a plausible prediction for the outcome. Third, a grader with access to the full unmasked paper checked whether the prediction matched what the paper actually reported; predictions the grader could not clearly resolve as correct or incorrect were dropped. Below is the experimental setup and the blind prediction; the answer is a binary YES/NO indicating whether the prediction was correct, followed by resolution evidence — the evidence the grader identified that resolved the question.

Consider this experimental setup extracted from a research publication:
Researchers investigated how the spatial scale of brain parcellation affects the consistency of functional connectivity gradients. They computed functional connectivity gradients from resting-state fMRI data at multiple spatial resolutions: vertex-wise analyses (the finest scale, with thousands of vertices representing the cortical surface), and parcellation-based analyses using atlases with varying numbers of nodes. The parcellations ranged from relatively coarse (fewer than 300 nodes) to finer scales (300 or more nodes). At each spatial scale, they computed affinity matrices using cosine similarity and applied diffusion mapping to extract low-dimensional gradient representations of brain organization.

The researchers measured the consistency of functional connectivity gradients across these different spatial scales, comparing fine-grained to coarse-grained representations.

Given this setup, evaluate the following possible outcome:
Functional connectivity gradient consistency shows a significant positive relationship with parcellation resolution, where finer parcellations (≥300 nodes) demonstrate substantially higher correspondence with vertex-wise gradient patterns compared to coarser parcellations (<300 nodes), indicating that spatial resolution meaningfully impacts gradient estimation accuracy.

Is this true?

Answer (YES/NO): YES